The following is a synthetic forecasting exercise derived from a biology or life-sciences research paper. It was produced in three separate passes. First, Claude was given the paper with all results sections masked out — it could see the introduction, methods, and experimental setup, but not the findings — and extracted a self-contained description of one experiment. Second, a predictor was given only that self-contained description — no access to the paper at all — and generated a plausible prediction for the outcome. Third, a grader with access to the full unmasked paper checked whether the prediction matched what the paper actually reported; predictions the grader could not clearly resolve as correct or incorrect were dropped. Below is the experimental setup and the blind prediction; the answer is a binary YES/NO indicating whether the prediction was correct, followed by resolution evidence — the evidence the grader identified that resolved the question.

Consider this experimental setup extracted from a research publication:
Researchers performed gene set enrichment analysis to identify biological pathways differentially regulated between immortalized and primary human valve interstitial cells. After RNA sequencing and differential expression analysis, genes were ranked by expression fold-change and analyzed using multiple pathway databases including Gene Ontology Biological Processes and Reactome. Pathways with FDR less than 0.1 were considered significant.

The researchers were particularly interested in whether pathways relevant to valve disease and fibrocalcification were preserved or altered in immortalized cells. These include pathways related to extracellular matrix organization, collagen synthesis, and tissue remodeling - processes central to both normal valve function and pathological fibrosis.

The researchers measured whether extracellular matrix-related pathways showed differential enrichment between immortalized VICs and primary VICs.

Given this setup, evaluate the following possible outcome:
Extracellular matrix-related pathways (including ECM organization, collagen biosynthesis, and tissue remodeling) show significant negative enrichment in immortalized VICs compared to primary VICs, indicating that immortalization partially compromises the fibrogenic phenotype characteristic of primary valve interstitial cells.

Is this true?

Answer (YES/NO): YES